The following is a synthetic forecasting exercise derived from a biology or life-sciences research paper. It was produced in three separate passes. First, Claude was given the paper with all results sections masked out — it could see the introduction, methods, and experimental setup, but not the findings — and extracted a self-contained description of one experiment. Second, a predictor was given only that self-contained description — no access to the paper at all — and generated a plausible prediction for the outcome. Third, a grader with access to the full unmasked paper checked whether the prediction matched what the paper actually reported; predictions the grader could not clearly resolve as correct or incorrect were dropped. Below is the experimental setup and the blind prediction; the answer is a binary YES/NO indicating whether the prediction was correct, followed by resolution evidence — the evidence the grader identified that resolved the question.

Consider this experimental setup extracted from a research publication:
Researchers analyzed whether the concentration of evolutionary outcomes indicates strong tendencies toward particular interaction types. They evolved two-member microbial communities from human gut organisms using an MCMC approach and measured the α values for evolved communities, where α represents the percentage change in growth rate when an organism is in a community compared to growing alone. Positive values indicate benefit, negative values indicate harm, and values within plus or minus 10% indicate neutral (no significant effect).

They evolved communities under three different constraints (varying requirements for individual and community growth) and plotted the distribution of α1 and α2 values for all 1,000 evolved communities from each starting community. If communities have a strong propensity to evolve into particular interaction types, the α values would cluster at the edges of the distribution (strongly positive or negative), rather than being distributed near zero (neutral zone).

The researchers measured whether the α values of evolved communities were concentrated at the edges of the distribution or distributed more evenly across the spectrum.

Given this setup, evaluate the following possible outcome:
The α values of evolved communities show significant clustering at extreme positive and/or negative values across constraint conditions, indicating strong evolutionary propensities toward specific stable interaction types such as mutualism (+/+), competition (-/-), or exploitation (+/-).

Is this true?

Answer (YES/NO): YES